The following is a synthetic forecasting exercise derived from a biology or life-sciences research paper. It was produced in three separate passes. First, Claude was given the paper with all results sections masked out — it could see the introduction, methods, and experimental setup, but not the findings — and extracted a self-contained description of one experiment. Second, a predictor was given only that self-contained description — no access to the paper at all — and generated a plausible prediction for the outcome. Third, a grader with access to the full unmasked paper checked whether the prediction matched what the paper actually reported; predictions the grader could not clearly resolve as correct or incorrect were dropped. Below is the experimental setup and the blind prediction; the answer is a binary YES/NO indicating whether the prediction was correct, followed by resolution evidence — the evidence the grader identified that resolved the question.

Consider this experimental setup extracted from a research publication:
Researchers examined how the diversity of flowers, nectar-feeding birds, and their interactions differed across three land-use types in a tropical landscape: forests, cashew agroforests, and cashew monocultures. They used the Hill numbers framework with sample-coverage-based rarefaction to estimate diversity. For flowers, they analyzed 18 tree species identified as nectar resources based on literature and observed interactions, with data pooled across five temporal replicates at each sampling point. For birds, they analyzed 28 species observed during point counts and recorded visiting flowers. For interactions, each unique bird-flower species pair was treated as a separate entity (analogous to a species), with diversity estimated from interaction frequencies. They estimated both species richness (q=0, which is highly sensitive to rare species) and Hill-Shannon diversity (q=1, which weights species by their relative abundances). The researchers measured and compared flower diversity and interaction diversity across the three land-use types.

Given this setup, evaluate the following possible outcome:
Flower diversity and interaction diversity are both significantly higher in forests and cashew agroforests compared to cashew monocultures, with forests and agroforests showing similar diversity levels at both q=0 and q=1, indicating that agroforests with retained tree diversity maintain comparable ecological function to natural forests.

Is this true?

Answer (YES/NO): NO